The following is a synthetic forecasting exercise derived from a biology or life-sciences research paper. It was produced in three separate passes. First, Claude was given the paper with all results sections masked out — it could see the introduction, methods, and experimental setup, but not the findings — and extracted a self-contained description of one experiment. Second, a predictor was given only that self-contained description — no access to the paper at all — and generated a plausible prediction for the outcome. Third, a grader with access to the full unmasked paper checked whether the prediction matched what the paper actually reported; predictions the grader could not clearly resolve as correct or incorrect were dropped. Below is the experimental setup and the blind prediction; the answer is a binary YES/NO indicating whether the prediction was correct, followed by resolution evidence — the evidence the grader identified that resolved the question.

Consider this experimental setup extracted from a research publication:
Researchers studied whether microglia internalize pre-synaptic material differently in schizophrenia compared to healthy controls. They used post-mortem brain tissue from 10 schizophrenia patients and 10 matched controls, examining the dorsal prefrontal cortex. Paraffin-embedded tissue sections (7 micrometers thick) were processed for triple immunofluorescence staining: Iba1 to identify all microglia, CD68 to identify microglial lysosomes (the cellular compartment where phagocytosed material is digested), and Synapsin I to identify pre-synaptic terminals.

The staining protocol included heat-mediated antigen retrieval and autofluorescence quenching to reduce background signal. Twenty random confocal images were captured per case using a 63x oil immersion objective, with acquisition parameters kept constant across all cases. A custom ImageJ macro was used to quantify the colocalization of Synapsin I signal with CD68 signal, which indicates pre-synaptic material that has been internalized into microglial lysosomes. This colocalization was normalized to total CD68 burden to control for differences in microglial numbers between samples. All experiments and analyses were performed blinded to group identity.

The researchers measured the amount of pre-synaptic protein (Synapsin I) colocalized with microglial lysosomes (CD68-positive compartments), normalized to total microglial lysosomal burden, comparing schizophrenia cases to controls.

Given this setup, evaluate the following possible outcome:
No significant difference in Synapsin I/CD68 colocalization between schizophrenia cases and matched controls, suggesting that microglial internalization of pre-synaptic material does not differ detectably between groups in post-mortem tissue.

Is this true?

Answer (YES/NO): YES